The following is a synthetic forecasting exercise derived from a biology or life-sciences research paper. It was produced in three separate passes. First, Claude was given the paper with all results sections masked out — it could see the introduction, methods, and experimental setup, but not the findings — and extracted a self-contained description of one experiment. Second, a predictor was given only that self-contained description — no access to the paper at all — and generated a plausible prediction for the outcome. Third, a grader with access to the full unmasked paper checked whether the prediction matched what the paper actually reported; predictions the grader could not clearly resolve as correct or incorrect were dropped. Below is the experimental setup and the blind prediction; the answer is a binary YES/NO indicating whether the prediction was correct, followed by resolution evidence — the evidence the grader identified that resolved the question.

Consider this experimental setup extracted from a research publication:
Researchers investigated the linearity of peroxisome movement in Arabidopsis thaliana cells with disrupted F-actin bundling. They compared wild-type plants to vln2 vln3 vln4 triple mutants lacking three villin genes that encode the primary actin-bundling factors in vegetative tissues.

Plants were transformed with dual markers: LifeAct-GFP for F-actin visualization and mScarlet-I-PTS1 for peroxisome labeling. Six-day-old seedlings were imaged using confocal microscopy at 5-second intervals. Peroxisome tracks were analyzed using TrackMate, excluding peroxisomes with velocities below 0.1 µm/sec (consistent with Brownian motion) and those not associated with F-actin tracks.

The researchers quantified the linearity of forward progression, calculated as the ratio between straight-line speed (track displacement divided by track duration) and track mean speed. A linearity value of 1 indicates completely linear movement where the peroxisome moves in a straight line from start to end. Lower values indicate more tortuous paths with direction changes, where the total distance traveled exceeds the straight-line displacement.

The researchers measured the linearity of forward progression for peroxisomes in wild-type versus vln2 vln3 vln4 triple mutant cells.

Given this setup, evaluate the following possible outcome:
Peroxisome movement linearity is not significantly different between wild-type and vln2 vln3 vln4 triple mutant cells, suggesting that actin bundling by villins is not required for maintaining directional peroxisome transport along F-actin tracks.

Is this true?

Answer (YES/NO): NO